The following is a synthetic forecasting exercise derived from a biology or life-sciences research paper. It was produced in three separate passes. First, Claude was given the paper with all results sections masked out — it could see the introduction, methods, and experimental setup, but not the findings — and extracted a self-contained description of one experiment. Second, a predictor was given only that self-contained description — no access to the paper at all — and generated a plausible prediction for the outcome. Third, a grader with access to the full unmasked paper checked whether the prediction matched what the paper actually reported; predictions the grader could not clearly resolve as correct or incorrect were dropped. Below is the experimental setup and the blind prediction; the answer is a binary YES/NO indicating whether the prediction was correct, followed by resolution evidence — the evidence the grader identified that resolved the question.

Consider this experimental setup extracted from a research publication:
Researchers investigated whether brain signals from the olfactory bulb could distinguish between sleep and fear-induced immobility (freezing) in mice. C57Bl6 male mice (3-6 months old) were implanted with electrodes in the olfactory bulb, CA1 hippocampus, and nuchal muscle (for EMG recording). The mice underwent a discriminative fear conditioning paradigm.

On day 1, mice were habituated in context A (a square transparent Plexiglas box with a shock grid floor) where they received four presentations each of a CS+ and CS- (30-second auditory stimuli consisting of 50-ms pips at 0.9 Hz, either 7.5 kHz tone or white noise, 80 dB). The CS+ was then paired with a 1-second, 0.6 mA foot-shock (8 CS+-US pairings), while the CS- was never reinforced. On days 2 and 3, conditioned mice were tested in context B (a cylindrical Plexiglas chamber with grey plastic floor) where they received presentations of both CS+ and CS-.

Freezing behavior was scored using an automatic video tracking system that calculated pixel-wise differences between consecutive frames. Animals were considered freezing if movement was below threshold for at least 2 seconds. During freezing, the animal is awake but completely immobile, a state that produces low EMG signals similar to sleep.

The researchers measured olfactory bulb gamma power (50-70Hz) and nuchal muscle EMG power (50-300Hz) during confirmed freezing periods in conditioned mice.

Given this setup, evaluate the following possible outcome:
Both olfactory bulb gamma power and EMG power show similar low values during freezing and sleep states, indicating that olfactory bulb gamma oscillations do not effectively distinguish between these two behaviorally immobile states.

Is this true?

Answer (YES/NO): NO